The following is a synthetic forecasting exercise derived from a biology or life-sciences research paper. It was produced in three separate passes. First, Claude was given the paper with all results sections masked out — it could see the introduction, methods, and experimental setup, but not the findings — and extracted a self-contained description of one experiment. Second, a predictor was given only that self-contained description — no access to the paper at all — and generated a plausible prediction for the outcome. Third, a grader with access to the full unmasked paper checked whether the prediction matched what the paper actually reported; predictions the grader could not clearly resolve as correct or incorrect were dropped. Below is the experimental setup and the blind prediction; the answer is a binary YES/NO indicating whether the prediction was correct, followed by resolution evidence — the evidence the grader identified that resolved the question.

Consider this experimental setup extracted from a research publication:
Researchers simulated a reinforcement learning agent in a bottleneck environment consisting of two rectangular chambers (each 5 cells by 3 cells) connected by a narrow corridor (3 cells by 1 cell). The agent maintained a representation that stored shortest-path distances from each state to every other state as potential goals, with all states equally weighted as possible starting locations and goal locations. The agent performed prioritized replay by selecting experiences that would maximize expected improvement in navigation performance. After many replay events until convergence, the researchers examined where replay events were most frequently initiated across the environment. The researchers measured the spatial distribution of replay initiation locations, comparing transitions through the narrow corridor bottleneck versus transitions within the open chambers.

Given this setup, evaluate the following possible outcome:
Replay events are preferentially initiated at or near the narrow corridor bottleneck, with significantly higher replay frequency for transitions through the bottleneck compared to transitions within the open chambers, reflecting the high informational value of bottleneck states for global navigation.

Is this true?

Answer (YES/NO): YES